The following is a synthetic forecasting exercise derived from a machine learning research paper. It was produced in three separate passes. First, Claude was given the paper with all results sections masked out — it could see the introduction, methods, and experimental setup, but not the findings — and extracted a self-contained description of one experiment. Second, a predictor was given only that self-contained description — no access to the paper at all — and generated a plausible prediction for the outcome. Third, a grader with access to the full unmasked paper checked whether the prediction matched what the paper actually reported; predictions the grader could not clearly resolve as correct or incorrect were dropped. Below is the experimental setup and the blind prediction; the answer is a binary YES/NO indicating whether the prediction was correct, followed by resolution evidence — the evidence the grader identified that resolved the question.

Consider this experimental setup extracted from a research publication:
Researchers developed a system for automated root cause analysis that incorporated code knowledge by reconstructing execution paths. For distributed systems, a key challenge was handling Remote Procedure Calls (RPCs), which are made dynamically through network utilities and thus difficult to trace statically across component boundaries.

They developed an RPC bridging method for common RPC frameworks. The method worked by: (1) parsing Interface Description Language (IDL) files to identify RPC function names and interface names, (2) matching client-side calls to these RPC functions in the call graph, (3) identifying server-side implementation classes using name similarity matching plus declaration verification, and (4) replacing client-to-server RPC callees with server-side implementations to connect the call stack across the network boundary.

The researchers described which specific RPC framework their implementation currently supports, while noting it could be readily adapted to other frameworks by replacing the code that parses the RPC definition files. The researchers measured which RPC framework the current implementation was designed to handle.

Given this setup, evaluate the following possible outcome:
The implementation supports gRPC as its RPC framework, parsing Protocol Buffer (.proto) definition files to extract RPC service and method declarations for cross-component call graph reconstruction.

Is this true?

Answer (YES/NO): YES